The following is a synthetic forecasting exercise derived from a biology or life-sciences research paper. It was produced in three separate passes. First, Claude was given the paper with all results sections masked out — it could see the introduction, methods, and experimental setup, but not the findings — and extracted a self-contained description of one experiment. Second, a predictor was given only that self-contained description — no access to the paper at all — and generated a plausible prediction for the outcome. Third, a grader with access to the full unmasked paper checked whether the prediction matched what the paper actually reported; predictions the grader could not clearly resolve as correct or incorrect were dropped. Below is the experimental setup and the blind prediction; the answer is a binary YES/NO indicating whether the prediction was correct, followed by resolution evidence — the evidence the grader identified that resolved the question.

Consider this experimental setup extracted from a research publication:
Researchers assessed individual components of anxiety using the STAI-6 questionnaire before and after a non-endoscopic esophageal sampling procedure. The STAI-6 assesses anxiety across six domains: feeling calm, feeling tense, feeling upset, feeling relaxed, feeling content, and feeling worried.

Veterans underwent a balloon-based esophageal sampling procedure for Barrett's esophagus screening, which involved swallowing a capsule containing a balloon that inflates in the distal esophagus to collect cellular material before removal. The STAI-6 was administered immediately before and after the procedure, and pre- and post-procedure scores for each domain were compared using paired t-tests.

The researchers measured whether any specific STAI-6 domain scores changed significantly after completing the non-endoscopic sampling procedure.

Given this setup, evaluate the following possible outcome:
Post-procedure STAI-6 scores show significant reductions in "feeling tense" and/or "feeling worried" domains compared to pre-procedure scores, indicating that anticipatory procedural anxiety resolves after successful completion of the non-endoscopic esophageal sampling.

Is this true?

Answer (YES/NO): YES